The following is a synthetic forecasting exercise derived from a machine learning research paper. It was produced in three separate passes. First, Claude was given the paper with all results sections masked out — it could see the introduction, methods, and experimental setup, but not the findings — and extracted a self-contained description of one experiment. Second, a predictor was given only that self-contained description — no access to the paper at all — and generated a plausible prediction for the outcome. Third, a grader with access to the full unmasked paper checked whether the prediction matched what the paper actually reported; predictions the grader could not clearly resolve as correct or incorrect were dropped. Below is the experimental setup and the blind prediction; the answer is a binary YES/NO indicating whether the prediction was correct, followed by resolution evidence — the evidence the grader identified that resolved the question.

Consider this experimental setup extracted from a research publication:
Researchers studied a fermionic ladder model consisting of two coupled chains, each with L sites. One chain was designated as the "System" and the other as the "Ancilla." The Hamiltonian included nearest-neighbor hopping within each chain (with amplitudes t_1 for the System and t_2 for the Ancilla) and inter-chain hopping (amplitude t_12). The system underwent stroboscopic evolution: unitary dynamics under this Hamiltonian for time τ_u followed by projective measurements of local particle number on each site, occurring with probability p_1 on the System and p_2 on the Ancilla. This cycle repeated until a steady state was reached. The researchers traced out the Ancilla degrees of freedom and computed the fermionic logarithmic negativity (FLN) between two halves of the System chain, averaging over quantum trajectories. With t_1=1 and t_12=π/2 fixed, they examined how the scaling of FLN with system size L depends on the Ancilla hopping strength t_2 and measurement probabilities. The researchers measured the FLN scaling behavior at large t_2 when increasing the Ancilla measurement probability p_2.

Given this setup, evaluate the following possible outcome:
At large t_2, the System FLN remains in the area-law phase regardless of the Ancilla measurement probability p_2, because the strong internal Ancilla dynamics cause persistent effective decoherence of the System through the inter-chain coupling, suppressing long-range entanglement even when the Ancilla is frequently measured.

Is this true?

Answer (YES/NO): NO